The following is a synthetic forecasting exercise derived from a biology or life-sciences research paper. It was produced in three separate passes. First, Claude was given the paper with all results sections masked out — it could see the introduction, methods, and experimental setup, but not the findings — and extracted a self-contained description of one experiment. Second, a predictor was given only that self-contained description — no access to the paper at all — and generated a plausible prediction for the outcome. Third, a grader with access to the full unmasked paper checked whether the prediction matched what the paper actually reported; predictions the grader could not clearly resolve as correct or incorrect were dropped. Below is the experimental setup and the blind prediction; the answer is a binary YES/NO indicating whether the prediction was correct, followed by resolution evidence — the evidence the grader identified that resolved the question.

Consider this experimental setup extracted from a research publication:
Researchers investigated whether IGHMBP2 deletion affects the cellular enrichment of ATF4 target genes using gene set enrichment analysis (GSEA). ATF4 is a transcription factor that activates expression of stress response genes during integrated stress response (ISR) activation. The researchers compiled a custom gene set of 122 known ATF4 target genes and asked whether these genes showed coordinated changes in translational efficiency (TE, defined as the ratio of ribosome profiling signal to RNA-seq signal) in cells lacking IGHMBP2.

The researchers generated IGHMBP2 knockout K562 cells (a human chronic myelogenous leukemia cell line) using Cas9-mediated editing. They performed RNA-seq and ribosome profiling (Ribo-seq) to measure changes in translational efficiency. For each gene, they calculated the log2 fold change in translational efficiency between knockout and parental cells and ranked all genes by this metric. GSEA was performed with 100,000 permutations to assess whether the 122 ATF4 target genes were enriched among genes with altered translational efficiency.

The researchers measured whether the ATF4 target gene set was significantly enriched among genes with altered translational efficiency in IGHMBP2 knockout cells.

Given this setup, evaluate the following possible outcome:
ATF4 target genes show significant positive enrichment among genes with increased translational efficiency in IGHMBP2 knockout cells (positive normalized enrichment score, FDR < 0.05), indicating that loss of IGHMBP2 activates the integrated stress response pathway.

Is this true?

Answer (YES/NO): NO